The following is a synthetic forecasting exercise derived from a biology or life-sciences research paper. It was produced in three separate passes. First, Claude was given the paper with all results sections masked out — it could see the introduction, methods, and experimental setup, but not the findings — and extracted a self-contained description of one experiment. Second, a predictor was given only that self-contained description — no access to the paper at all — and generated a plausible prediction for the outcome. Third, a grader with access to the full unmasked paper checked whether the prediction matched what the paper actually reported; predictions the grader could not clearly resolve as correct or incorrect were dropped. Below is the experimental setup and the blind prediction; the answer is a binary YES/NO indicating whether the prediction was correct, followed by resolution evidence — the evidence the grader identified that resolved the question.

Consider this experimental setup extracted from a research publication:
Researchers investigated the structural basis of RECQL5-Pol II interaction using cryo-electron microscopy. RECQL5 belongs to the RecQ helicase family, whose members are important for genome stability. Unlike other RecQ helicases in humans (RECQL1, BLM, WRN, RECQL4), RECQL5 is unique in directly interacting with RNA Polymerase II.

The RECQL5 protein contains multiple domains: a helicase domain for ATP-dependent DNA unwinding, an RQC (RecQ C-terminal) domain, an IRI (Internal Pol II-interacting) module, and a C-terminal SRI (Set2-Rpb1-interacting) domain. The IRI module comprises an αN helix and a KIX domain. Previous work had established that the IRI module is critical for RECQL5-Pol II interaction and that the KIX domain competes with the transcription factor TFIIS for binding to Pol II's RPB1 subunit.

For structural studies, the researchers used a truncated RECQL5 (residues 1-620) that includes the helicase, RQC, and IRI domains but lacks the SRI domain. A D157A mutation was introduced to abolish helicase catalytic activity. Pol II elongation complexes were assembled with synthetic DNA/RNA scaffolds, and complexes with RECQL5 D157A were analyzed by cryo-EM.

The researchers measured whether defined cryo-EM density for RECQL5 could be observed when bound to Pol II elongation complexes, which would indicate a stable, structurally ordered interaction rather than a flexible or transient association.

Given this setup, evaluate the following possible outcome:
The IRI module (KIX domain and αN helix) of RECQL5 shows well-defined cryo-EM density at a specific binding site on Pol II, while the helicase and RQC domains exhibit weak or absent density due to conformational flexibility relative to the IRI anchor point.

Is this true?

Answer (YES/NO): NO